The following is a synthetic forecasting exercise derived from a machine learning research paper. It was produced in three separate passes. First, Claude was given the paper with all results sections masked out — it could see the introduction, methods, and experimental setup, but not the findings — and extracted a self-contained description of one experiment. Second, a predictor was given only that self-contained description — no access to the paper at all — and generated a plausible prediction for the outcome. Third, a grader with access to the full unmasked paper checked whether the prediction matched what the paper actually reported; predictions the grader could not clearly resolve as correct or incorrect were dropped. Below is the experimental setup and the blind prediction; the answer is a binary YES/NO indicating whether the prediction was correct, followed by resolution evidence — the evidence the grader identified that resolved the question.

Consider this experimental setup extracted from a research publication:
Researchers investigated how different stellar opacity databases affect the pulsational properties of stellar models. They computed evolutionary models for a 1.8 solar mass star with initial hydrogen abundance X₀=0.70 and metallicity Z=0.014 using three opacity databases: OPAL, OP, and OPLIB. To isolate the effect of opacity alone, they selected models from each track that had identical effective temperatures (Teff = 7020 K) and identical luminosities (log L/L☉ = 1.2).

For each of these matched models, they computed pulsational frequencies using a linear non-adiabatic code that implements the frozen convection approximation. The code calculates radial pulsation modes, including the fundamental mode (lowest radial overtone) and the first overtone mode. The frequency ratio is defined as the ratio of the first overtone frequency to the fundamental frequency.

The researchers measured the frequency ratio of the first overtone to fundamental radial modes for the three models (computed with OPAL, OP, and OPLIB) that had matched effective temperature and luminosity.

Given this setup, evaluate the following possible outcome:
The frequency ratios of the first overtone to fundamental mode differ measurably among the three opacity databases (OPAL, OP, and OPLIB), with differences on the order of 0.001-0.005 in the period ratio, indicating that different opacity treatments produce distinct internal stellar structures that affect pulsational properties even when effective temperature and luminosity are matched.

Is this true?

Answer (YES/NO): YES